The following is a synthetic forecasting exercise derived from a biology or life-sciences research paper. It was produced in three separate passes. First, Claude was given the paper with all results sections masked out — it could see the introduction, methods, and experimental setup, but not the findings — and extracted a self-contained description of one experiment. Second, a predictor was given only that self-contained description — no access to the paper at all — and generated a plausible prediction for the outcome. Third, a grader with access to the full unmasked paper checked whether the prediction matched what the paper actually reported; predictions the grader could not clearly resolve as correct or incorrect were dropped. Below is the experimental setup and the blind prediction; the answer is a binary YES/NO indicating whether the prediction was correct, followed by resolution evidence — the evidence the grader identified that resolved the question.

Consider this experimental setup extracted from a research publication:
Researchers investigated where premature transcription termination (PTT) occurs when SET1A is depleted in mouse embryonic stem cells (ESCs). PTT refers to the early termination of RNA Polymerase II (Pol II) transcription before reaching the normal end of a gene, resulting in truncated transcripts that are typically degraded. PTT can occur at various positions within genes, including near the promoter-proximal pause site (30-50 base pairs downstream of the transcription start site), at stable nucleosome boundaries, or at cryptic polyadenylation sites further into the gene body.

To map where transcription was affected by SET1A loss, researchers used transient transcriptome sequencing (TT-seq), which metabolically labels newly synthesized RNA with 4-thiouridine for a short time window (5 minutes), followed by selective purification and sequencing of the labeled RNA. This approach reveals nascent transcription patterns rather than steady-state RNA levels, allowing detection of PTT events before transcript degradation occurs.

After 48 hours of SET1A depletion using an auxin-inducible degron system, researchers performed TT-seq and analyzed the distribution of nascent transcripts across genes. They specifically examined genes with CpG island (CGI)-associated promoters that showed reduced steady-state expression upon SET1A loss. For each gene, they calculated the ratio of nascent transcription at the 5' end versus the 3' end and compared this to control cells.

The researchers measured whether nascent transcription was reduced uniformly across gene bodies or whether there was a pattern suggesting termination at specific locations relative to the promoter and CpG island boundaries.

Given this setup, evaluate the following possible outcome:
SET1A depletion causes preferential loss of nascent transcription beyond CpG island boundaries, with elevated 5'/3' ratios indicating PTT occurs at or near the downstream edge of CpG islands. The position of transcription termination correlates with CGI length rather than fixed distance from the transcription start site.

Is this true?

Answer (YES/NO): NO